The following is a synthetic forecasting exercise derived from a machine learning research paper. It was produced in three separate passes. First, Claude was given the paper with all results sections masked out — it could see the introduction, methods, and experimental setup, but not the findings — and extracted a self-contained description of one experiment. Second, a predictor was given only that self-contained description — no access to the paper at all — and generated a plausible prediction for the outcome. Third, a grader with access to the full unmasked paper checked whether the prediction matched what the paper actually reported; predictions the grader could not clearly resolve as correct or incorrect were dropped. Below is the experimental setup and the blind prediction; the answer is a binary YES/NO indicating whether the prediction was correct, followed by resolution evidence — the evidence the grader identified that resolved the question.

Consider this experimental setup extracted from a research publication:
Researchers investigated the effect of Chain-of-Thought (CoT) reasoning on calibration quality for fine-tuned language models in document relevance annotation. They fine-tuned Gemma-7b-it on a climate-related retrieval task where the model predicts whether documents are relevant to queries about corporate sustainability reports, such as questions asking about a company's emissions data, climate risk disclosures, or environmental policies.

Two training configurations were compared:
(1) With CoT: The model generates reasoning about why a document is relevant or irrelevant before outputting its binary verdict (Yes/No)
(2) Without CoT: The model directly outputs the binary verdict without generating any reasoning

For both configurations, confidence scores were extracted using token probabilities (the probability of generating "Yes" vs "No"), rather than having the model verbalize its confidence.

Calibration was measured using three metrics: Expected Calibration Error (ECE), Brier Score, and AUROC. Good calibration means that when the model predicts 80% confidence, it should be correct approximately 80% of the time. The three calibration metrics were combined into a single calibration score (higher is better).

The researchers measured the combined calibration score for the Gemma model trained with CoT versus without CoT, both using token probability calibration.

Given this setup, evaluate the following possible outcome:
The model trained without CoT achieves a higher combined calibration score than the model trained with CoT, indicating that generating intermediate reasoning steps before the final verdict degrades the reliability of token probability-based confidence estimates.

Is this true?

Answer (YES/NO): YES